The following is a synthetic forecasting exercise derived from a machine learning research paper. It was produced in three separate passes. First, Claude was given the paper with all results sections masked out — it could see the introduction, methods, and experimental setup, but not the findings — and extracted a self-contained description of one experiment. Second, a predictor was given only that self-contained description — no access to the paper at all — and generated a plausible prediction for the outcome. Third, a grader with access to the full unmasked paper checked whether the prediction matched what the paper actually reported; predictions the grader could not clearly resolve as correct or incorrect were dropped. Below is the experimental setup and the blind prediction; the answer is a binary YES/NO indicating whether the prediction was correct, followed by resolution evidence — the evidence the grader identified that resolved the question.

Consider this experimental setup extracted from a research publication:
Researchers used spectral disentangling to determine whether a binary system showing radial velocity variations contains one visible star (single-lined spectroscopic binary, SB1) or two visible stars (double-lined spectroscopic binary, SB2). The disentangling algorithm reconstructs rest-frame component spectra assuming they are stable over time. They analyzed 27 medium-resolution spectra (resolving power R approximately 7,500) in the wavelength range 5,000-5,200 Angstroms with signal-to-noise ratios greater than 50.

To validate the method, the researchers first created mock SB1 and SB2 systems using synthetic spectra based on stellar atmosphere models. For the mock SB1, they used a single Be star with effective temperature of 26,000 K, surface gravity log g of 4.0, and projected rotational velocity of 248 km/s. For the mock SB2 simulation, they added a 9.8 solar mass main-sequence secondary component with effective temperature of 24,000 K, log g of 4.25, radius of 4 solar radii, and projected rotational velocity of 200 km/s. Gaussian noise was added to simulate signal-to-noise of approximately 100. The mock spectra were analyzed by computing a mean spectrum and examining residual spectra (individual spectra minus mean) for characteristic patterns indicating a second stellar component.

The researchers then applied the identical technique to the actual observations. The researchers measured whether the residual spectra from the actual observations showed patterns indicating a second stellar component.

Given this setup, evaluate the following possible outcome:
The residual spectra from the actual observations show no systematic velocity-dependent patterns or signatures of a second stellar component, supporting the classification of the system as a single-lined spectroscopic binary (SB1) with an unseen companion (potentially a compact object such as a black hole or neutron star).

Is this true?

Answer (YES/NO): YES